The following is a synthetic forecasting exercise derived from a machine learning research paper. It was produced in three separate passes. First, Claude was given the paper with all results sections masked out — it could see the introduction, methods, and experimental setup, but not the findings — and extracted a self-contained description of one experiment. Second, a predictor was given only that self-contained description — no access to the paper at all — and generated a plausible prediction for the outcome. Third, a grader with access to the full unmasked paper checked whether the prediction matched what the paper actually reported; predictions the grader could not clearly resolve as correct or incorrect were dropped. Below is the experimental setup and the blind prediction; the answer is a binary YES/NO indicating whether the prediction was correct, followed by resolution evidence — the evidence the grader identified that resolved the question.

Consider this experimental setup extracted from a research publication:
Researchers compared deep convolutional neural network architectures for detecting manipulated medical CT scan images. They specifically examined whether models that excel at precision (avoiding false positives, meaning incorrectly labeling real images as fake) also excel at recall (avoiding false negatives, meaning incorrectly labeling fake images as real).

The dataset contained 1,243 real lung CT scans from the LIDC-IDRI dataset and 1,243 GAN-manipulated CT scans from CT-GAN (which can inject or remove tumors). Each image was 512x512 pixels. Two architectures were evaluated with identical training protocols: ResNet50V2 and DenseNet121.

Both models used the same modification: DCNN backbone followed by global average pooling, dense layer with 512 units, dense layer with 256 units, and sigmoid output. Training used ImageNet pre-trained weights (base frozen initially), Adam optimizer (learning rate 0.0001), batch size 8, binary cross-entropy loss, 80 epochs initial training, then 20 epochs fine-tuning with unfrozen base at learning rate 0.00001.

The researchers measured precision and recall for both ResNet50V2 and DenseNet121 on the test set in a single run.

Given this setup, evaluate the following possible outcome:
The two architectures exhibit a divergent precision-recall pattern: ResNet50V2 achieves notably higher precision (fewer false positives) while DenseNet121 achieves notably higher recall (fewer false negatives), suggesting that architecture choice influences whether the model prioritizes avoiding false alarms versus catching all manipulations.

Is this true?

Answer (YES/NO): YES